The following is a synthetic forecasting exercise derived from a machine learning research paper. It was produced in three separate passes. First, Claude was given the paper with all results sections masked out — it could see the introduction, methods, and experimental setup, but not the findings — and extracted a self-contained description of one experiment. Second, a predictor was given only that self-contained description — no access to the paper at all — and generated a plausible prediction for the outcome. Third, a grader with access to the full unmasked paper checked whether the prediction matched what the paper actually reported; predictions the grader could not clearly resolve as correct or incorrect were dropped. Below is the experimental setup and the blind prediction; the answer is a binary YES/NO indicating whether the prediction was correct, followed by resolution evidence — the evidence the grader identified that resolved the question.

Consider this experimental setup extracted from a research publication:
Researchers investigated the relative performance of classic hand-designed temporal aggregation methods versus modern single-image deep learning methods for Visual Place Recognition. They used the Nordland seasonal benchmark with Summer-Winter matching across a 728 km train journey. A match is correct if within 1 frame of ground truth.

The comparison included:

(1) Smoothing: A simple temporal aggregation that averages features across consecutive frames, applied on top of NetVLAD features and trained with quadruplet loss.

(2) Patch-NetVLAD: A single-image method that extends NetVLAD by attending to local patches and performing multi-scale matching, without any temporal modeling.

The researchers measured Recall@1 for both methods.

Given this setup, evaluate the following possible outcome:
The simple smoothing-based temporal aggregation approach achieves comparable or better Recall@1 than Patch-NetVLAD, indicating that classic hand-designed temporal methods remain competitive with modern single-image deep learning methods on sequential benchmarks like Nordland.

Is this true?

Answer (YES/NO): NO